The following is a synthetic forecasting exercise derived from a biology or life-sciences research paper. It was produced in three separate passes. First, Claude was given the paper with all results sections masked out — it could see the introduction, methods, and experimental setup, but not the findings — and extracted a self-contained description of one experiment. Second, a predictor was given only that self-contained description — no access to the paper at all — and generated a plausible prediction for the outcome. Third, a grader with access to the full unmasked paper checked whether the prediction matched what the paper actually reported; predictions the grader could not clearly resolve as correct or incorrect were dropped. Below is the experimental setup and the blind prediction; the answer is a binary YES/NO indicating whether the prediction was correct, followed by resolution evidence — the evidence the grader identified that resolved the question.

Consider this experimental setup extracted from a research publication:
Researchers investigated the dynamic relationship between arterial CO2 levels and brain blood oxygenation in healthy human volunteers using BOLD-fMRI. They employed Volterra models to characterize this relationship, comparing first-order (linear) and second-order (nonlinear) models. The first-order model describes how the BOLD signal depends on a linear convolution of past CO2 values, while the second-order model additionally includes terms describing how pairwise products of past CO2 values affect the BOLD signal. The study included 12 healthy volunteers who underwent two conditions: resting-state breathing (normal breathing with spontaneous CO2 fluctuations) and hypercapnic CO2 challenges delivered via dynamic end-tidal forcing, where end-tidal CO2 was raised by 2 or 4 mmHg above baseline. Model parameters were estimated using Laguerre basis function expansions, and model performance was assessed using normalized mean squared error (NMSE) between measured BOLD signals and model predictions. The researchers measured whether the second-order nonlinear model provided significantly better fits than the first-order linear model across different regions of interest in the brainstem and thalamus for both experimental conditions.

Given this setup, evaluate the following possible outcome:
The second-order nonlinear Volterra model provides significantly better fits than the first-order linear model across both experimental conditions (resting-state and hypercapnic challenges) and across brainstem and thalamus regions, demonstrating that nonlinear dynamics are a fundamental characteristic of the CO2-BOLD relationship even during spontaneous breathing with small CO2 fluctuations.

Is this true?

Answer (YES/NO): NO